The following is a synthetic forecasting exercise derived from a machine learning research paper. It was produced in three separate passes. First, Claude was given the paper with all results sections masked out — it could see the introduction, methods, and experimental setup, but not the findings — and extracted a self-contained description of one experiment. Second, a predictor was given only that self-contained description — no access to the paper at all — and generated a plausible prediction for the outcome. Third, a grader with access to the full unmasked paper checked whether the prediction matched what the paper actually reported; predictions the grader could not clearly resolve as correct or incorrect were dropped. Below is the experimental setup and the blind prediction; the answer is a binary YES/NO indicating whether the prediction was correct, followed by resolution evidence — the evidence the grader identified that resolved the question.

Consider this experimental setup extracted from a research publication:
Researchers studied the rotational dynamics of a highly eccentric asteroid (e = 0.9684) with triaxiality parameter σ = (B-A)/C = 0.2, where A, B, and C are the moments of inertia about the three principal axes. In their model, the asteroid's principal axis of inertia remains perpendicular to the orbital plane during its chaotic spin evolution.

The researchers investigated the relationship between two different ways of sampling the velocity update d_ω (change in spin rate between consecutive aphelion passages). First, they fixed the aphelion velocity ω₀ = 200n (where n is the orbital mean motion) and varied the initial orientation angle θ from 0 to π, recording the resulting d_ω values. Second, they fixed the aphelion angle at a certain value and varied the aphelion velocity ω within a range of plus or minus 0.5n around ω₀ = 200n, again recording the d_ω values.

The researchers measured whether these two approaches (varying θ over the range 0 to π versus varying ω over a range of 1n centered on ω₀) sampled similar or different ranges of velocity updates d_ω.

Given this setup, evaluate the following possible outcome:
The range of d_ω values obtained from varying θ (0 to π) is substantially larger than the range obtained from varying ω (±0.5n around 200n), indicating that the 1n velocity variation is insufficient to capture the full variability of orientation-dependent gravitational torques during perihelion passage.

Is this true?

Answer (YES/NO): NO